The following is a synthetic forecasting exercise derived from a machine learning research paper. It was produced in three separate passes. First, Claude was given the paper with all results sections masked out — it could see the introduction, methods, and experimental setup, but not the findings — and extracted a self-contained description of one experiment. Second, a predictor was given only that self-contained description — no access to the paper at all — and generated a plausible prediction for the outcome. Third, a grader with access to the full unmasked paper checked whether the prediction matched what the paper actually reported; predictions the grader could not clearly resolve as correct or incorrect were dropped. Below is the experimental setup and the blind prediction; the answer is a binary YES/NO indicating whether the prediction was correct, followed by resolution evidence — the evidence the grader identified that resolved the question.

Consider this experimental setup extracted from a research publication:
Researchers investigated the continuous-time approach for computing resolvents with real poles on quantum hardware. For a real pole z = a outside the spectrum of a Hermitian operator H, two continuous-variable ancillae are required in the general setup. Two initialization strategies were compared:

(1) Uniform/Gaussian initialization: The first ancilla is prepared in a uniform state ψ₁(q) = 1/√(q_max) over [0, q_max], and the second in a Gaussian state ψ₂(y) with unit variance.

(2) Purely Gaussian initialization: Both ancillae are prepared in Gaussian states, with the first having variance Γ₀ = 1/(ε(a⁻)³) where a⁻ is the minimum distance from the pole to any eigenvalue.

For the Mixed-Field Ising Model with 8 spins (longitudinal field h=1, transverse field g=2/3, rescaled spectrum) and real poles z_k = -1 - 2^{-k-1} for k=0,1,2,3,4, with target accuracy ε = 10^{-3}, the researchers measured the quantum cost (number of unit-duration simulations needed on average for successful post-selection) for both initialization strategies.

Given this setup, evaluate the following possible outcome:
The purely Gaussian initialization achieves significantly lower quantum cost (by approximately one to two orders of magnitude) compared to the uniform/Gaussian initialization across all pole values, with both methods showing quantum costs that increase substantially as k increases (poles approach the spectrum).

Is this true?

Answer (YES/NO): NO